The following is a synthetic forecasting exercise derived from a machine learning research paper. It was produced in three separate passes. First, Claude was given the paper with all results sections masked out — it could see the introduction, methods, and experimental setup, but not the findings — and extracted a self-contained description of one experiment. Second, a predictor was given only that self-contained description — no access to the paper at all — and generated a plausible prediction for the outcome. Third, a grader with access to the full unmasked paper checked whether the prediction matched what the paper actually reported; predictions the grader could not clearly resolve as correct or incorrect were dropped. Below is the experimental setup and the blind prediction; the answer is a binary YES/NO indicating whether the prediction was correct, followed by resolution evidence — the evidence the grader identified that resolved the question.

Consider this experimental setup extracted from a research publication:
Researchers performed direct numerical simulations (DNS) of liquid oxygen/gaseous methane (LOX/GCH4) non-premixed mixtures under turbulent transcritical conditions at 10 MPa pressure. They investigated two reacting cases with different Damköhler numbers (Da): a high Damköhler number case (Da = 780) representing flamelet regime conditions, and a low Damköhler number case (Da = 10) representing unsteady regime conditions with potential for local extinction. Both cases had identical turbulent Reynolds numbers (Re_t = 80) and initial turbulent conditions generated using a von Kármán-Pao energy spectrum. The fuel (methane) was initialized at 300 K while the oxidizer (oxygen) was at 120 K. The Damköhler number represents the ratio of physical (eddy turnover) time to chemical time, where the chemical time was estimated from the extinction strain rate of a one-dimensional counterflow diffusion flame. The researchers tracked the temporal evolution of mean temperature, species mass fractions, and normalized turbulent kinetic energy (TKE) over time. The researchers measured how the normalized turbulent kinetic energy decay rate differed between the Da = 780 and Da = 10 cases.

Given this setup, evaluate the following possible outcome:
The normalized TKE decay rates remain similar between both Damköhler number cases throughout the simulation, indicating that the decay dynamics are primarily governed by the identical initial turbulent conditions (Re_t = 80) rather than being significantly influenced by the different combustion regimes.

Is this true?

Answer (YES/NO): NO